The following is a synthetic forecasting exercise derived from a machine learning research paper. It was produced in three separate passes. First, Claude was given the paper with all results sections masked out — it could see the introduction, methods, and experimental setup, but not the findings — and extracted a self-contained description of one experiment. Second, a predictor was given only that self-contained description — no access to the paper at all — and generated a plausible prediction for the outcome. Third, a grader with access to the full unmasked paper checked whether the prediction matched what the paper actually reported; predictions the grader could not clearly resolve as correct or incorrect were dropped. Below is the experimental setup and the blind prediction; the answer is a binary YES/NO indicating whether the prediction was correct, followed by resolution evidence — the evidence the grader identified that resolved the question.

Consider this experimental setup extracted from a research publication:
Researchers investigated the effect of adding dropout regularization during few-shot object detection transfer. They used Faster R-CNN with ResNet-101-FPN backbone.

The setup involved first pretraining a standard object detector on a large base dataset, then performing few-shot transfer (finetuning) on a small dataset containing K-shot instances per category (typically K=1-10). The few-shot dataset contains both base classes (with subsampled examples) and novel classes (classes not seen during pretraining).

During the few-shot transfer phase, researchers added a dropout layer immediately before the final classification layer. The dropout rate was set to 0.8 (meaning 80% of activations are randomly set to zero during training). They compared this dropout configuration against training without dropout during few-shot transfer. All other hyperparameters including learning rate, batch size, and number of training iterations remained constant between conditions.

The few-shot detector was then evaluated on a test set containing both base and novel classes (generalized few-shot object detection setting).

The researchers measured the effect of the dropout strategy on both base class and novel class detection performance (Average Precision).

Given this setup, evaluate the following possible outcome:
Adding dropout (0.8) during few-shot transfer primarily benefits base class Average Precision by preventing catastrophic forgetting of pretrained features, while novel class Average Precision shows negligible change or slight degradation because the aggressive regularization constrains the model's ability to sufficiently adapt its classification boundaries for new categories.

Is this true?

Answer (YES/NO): NO